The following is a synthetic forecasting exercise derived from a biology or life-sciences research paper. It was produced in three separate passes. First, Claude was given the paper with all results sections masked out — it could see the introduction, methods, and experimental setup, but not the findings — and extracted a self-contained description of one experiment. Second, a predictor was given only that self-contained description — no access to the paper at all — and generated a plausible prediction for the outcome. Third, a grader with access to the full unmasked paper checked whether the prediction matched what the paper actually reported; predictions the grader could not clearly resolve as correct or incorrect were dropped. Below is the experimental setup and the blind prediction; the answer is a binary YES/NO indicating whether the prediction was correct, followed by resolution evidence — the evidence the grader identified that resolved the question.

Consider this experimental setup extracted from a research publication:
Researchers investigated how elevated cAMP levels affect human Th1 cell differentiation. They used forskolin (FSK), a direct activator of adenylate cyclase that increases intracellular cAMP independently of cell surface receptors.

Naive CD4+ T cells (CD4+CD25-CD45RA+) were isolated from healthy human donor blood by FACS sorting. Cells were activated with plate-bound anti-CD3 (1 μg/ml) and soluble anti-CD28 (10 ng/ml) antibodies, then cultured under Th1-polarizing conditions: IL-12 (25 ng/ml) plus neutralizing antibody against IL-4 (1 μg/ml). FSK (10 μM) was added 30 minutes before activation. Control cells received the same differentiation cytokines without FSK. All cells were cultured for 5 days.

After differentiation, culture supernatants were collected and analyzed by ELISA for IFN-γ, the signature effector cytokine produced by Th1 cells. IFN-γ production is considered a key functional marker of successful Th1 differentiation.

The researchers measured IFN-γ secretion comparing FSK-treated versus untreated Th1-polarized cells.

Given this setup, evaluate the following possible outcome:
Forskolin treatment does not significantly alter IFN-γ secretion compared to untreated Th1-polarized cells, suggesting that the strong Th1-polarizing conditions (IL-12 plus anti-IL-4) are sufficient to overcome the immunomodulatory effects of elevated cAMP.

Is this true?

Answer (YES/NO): NO